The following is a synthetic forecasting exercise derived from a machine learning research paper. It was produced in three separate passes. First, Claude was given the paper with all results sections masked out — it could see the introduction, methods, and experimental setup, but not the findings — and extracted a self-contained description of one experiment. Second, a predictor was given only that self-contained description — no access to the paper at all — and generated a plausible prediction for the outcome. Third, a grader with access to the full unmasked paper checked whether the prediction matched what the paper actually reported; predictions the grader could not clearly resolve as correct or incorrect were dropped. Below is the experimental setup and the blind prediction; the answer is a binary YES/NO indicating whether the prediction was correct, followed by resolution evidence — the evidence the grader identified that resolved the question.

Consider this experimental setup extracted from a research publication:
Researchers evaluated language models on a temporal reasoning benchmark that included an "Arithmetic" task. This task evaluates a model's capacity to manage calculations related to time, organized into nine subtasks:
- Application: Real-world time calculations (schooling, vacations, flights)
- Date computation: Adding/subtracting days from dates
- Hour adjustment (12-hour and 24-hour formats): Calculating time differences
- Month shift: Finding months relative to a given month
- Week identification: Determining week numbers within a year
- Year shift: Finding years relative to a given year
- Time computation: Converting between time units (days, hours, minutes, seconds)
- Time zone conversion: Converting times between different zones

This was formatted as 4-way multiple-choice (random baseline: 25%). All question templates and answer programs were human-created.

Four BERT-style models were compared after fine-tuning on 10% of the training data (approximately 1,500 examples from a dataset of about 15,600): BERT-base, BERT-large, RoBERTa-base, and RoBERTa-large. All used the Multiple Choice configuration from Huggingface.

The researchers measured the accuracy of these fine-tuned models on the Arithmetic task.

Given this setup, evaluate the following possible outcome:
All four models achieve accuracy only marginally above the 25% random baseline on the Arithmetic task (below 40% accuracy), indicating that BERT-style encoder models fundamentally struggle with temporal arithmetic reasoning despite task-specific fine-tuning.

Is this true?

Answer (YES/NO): YES